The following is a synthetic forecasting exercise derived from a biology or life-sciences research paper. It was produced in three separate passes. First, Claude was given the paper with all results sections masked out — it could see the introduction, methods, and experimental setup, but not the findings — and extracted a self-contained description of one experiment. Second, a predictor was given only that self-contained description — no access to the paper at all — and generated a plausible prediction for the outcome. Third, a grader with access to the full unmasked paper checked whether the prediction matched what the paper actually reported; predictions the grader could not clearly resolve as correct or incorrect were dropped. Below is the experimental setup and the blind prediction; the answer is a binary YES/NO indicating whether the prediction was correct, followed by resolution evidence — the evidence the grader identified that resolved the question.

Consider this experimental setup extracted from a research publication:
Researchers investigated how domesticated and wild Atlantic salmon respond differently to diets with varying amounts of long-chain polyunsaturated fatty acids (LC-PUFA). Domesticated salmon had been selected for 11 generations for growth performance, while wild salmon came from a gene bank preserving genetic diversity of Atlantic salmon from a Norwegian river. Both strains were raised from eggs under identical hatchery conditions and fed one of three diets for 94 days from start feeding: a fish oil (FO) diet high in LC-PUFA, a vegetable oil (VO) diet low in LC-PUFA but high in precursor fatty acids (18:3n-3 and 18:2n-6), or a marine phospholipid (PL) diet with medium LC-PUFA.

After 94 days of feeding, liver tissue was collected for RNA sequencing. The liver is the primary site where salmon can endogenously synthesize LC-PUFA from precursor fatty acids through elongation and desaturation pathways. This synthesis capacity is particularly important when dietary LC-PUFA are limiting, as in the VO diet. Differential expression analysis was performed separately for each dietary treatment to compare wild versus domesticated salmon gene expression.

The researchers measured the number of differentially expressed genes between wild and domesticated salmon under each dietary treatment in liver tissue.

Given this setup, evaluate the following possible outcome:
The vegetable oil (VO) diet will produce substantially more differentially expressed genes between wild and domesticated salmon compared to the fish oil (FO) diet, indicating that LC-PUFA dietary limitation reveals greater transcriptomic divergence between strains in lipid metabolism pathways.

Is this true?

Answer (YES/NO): NO